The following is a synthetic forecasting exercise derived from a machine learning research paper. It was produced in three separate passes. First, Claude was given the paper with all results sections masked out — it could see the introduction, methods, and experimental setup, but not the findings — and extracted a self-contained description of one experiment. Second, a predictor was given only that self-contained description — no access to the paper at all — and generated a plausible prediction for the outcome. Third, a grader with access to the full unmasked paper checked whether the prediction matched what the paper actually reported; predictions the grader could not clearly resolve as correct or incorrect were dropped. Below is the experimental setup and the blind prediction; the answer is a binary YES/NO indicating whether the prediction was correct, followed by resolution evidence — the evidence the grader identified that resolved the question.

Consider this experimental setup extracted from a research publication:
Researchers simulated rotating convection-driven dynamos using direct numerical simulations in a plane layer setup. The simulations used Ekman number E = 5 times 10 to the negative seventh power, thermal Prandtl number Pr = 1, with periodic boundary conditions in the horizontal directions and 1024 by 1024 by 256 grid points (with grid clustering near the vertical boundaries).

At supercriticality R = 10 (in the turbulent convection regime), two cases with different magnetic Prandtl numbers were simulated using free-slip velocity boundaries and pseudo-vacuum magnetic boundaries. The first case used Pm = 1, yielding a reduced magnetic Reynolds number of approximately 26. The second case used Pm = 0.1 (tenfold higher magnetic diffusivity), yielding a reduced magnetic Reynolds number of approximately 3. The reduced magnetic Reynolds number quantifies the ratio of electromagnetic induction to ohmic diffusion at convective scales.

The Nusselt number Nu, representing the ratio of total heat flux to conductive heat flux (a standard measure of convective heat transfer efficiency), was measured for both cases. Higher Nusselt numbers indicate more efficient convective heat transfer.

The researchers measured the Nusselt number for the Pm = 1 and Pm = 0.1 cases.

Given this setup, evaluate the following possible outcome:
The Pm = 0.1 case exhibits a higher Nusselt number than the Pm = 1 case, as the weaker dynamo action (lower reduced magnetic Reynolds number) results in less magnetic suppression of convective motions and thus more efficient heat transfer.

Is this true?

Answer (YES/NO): NO